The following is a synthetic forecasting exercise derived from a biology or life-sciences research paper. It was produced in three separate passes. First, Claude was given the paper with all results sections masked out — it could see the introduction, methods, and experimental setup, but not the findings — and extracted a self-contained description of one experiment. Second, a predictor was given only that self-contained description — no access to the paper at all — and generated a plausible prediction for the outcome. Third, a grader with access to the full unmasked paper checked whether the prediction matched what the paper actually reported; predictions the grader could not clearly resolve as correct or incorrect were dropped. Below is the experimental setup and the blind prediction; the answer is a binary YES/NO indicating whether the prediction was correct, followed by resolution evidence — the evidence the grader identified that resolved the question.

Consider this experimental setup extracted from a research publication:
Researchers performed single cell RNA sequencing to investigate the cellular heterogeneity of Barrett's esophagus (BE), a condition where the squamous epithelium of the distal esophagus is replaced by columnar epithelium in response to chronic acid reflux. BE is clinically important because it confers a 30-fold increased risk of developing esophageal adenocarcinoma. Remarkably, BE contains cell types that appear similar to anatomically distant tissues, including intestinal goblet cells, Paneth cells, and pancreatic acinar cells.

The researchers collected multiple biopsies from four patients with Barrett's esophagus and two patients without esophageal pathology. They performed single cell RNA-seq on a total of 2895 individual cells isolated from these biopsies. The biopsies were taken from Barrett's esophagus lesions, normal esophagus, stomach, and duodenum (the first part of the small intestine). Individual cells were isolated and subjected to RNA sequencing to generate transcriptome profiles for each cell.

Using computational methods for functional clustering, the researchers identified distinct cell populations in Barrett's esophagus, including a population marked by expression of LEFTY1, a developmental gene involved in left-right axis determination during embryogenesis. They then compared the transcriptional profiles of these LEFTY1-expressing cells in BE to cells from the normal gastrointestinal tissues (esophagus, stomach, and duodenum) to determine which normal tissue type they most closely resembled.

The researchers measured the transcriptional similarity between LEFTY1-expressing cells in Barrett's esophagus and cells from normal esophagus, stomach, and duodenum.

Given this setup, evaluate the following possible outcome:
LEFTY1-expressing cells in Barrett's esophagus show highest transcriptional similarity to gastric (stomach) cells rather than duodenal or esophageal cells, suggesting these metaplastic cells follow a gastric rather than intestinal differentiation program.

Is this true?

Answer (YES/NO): NO